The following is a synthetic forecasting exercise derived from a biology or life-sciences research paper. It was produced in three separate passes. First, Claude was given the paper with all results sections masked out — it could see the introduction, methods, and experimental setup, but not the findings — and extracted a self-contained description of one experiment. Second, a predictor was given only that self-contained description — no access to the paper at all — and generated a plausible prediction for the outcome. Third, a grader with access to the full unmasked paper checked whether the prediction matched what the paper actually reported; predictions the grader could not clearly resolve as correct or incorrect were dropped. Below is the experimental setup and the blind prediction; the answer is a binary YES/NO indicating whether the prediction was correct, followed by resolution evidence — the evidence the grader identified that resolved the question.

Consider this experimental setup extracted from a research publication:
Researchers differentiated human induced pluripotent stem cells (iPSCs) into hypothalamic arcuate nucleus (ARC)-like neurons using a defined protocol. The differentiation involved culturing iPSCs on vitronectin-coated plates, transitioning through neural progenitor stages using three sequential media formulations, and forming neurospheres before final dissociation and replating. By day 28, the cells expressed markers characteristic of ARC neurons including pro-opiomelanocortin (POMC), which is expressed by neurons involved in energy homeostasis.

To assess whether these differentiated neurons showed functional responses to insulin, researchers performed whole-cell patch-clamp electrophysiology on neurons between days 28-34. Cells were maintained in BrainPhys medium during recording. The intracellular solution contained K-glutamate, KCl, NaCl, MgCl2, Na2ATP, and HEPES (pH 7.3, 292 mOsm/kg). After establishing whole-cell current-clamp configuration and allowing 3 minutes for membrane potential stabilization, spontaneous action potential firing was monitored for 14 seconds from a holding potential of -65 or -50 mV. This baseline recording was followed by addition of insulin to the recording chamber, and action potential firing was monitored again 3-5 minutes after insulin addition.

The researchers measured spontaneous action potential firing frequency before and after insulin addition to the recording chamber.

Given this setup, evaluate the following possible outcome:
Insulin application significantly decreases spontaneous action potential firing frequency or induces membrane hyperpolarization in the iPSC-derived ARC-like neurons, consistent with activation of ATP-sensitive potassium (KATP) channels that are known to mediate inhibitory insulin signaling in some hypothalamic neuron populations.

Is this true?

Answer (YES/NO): NO